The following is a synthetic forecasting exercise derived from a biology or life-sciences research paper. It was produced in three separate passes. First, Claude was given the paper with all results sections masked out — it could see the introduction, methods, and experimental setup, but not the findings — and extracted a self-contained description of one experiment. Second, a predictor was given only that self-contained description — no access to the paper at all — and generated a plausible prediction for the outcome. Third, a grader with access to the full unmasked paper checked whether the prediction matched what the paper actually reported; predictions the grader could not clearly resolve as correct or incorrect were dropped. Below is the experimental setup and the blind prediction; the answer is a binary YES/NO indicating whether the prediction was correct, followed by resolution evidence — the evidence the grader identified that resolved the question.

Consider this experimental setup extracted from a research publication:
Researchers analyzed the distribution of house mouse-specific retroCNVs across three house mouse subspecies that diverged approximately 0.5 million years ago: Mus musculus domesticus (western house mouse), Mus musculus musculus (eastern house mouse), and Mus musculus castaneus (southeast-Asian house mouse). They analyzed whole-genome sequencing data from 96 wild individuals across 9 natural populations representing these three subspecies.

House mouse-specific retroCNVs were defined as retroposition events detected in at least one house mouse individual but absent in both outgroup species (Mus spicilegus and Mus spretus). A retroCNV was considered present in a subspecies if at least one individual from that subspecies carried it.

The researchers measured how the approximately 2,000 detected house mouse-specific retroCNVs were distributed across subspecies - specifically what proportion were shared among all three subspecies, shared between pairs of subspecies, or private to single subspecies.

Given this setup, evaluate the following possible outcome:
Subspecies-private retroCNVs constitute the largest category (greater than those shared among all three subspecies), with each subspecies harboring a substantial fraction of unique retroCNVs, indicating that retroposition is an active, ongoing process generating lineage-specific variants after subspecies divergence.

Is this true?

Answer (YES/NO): YES